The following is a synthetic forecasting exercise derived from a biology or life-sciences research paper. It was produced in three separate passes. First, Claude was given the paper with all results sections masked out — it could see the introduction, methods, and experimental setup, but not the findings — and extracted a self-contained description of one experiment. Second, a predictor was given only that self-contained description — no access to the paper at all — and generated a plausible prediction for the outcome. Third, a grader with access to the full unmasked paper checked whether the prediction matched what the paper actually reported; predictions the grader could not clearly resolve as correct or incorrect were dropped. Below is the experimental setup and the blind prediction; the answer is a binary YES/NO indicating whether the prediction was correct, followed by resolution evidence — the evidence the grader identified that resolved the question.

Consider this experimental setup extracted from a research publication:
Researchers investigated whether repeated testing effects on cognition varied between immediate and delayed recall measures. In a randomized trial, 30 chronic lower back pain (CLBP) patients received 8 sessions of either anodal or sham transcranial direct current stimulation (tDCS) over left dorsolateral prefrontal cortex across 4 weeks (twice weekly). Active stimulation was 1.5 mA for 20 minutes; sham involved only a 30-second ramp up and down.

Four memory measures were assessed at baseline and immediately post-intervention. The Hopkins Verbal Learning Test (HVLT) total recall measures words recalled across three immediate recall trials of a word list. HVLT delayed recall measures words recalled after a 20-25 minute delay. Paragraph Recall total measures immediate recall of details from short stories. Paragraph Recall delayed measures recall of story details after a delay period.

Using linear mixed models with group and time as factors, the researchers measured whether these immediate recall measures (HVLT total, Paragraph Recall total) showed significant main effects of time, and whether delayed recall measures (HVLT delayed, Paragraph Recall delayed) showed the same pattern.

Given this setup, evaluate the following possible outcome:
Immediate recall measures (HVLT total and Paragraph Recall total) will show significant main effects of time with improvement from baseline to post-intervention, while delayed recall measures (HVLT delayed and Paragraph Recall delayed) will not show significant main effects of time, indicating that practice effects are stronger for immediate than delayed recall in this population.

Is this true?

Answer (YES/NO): NO